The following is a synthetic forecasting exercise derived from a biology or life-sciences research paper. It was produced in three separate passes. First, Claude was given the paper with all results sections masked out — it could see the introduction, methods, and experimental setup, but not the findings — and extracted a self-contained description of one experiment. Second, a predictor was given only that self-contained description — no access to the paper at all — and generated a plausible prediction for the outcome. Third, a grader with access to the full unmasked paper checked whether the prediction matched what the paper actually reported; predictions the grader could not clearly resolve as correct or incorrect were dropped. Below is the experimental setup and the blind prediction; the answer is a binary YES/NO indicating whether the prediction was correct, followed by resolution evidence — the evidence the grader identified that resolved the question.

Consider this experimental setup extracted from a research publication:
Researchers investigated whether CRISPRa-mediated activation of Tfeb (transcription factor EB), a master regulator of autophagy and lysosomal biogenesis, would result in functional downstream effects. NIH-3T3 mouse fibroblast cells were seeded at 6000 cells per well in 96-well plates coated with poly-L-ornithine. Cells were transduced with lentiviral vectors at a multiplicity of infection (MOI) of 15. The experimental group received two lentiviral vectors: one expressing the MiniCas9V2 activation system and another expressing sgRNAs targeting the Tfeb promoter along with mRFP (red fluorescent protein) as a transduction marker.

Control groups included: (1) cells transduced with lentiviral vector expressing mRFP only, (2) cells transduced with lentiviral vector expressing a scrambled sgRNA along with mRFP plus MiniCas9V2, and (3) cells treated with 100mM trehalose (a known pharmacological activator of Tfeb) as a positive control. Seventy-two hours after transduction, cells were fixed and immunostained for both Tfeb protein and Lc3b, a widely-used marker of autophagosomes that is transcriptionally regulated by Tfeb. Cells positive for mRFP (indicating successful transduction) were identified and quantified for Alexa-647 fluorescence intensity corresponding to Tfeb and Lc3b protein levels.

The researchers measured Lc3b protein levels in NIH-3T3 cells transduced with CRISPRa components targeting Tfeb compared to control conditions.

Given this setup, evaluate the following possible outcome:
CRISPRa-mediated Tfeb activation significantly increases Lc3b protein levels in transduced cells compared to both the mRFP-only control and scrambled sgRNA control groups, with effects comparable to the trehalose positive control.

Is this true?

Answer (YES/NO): YES